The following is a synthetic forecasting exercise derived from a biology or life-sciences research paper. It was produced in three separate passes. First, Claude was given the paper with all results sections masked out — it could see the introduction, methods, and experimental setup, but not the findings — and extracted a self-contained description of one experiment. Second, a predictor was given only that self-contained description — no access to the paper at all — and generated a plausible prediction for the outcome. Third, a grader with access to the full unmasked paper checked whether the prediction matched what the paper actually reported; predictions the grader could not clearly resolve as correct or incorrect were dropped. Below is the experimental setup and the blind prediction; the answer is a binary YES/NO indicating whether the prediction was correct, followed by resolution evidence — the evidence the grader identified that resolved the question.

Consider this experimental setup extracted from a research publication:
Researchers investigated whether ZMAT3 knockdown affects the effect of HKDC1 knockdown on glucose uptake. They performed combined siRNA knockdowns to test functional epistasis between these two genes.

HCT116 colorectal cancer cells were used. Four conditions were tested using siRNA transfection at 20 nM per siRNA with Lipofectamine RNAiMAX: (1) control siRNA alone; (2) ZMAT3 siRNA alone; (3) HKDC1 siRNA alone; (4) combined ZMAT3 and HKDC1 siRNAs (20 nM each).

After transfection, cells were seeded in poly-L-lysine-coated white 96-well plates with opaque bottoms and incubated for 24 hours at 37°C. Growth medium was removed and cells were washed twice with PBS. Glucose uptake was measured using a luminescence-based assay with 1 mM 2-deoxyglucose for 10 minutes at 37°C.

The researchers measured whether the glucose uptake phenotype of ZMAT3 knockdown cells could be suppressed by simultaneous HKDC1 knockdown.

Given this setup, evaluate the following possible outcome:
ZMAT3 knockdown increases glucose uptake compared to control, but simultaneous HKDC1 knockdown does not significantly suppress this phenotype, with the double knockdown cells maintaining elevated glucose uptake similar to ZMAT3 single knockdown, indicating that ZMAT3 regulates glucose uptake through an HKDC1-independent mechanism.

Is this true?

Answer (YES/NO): NO